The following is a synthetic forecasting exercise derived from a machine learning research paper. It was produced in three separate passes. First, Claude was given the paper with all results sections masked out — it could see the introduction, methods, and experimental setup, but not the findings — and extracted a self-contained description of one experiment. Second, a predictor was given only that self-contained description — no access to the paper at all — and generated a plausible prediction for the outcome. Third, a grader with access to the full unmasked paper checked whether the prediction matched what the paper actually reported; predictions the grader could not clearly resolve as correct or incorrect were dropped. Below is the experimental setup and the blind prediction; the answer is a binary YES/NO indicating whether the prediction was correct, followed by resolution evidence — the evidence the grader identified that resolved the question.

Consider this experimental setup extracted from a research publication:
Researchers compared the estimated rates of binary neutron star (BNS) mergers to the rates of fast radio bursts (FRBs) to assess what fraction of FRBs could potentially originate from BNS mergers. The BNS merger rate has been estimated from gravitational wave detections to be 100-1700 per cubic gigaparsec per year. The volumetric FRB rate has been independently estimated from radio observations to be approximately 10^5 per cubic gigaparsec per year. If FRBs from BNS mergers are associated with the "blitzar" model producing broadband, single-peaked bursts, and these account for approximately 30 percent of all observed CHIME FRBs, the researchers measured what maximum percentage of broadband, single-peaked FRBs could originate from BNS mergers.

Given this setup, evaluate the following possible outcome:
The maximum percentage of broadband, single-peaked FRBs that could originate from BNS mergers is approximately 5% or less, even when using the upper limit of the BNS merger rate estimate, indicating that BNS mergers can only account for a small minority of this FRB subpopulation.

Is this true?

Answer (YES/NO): YES